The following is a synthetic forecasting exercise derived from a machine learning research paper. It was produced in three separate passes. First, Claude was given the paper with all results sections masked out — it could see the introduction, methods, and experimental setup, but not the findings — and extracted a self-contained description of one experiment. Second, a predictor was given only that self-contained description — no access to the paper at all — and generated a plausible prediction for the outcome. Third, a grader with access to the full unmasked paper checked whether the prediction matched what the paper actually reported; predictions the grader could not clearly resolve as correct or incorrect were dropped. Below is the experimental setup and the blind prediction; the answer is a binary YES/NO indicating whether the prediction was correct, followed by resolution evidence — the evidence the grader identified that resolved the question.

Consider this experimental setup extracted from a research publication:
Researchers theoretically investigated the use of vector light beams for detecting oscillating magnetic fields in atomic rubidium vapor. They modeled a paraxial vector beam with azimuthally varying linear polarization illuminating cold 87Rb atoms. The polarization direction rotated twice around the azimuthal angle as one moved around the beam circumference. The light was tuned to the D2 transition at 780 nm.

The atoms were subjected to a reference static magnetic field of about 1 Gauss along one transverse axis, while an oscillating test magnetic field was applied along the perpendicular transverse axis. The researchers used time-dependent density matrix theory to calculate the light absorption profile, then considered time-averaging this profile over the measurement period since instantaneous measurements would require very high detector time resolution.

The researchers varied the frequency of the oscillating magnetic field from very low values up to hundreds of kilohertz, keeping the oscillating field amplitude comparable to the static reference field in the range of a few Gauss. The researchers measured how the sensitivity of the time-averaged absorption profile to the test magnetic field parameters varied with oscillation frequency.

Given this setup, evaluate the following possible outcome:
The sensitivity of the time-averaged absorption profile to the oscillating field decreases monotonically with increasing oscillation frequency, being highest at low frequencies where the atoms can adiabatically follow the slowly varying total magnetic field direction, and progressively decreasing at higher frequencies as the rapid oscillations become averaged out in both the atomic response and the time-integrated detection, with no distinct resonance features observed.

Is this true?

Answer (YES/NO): YES